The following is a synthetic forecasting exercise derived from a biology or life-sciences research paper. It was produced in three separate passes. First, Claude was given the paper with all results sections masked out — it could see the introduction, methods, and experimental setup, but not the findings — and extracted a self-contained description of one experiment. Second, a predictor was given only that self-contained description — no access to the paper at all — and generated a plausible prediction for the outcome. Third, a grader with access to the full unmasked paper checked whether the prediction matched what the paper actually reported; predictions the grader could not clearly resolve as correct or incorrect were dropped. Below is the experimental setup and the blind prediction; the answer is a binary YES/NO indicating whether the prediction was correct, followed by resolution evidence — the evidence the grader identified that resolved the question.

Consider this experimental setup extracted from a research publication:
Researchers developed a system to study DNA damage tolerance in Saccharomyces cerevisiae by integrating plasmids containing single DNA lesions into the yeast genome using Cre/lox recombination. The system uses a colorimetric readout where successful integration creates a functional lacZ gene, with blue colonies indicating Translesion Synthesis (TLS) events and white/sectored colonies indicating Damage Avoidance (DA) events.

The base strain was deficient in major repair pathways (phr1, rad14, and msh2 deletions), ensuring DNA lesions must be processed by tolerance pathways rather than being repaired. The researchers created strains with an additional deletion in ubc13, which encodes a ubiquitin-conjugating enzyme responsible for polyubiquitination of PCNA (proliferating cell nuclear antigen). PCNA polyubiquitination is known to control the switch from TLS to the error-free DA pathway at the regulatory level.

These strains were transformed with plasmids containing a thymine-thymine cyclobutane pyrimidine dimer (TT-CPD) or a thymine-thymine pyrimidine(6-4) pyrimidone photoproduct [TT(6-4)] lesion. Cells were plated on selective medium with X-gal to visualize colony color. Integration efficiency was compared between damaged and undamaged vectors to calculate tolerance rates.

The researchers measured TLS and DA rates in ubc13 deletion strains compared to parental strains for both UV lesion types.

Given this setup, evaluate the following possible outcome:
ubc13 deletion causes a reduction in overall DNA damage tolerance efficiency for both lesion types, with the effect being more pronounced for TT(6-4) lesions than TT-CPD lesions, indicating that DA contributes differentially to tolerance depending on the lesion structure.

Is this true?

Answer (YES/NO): NO